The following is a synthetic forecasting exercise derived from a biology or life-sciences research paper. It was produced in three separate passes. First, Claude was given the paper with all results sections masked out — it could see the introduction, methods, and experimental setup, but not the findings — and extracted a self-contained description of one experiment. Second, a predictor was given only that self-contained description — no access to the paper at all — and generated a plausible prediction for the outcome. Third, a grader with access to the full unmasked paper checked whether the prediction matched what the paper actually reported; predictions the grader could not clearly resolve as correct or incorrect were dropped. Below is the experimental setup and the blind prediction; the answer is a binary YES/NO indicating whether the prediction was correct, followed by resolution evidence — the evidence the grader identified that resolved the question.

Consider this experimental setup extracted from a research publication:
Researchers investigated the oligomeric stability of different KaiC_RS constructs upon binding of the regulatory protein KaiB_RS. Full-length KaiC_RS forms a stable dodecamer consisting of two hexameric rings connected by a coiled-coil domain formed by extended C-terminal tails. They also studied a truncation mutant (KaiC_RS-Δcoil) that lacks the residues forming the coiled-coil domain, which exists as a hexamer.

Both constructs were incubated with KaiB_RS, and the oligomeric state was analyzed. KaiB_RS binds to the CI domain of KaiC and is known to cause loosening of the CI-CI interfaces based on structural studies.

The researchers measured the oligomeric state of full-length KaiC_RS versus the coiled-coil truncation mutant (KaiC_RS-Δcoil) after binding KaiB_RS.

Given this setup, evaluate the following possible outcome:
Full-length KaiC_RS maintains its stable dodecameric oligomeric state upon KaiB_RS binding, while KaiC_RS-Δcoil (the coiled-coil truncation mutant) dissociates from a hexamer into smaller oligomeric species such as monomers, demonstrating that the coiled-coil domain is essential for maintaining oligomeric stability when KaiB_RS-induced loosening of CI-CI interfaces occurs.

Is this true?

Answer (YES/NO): YES